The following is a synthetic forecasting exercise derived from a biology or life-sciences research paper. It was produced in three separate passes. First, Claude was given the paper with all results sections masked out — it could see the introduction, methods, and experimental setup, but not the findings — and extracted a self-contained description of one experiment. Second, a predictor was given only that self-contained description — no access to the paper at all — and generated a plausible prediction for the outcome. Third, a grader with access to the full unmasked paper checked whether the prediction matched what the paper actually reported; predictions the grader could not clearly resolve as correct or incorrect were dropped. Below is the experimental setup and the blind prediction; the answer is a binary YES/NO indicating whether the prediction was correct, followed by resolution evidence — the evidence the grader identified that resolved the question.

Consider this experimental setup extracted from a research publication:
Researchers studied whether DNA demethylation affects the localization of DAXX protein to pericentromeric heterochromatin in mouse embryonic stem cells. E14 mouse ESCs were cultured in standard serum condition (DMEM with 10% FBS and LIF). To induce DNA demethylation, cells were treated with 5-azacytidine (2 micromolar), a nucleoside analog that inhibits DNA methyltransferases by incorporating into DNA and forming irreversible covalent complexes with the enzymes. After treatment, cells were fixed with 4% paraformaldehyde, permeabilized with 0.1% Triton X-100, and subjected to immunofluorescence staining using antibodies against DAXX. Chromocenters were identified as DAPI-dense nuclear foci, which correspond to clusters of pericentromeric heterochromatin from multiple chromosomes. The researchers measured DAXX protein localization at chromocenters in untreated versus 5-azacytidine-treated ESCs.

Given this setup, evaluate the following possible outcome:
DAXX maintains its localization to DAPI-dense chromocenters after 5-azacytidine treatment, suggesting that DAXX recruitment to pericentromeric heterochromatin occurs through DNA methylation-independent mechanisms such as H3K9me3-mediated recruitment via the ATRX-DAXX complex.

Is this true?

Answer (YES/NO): NO